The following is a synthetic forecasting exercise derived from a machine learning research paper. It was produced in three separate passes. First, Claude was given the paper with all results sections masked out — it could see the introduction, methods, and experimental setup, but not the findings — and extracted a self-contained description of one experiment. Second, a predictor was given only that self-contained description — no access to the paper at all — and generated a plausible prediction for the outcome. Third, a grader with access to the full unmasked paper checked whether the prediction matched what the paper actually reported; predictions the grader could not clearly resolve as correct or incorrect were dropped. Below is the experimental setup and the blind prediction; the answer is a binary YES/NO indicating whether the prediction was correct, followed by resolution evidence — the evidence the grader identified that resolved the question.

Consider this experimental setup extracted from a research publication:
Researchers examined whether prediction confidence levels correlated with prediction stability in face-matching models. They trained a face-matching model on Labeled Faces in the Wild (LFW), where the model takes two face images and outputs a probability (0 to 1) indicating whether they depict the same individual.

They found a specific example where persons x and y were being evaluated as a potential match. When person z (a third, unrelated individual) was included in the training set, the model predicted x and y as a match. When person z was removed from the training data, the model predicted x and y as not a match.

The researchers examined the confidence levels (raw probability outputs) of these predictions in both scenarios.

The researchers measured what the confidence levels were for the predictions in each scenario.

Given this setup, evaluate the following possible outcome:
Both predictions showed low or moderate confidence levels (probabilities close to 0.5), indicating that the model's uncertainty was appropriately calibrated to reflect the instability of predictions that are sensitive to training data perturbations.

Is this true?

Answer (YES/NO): NO